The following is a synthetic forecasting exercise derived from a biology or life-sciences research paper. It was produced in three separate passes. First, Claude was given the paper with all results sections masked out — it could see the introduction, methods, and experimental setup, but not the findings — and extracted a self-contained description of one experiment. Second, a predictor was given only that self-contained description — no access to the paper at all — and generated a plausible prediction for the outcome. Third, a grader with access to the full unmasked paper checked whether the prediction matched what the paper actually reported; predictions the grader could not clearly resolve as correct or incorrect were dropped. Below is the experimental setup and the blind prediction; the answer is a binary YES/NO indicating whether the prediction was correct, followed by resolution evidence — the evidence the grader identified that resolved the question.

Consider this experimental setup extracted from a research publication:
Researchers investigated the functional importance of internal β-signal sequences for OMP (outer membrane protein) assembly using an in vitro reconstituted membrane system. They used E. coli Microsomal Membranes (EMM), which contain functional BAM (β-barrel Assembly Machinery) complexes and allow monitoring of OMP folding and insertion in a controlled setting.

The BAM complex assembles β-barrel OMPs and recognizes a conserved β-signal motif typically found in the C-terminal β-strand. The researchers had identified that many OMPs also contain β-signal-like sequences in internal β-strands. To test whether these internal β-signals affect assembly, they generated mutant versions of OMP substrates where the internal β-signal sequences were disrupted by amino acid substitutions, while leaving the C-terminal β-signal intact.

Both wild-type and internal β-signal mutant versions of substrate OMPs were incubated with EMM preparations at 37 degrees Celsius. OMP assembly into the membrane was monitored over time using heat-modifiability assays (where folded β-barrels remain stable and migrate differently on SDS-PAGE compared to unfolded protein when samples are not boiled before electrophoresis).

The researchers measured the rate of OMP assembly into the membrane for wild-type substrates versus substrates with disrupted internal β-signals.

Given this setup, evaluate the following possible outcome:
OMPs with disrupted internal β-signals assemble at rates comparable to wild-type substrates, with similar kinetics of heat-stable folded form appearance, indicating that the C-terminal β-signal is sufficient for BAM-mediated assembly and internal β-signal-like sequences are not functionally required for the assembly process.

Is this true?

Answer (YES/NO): NO